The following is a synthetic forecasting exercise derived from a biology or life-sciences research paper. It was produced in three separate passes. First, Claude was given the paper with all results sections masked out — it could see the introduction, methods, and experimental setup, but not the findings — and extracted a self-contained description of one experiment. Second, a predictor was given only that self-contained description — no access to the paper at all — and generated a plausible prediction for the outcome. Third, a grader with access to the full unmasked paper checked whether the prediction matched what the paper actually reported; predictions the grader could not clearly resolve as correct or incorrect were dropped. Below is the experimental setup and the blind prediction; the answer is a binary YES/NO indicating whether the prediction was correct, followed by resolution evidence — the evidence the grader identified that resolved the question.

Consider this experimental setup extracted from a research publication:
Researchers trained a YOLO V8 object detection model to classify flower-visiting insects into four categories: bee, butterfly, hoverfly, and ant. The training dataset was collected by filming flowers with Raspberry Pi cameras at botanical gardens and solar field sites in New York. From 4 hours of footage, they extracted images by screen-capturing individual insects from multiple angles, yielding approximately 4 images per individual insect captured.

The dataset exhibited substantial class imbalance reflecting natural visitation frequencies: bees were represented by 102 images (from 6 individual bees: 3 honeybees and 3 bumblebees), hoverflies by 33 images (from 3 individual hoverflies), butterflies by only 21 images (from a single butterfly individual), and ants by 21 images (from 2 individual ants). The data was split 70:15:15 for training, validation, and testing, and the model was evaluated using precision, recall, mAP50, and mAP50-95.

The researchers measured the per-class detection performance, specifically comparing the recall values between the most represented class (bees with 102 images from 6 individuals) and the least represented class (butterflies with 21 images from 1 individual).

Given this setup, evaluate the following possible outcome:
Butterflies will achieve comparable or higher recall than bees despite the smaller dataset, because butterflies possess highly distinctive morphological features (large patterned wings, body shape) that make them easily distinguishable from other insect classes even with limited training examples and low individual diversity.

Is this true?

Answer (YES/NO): NO